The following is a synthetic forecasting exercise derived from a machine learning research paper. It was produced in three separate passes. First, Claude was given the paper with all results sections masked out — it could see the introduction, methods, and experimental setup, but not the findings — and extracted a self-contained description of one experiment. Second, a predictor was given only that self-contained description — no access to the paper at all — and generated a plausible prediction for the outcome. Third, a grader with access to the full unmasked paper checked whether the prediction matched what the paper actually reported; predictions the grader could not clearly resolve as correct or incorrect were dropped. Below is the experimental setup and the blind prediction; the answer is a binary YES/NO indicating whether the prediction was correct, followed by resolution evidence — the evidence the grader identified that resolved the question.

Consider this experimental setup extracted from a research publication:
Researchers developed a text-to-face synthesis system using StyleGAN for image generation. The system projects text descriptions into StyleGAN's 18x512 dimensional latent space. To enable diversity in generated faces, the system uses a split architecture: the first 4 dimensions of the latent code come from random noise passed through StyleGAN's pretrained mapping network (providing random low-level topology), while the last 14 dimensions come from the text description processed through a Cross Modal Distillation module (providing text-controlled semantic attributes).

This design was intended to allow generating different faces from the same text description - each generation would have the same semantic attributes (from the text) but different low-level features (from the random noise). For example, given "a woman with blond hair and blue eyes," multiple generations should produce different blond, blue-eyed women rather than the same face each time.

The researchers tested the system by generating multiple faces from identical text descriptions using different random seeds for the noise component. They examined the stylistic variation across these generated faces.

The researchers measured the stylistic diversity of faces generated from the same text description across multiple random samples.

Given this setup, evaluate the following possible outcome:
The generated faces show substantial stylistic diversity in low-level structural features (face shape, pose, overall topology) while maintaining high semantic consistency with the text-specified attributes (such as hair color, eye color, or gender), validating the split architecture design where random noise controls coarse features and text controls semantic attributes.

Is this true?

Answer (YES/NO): NO